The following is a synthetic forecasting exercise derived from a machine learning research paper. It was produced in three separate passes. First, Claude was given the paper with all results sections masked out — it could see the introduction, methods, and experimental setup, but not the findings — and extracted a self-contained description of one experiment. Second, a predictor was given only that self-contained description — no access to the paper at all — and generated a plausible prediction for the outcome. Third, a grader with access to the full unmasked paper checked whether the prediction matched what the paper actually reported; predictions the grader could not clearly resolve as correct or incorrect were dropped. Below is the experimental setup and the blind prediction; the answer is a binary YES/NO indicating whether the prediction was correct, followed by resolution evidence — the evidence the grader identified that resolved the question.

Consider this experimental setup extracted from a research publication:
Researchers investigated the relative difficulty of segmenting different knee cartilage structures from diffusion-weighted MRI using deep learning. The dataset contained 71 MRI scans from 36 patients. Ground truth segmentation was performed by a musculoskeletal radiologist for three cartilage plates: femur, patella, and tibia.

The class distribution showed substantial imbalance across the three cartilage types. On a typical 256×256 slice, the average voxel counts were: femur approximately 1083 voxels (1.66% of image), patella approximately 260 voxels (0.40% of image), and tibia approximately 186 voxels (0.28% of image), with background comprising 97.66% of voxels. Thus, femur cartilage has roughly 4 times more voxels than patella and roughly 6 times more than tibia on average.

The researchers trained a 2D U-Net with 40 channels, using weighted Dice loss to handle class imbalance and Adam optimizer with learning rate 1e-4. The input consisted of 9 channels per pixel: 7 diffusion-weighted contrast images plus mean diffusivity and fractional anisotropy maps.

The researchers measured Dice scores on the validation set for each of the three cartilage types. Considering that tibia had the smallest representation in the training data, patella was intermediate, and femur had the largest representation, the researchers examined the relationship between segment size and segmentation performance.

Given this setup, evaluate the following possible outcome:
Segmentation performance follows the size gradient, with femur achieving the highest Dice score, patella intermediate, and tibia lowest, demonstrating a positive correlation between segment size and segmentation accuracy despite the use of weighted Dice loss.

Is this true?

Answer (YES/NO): NO